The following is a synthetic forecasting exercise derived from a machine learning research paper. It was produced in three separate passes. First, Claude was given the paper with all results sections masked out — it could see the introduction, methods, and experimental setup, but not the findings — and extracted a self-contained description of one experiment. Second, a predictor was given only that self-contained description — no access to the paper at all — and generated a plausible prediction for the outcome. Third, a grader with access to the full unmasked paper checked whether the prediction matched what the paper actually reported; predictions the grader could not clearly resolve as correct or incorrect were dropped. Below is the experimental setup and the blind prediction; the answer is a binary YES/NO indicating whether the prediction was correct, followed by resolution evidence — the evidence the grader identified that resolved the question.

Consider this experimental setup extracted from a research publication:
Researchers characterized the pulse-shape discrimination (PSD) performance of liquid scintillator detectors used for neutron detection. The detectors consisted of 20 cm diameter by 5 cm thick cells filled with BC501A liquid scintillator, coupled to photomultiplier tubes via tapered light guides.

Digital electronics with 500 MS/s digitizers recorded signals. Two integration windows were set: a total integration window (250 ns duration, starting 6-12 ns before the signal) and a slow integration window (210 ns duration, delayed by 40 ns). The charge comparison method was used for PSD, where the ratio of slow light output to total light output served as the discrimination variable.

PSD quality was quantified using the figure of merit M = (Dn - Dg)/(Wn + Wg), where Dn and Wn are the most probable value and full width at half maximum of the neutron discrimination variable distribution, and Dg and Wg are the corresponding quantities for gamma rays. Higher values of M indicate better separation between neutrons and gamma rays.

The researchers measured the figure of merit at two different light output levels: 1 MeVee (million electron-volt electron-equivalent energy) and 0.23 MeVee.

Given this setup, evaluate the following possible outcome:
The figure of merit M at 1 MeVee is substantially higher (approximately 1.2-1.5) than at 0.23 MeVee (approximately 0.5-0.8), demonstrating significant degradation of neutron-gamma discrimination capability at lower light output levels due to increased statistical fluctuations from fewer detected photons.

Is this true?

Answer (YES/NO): NO